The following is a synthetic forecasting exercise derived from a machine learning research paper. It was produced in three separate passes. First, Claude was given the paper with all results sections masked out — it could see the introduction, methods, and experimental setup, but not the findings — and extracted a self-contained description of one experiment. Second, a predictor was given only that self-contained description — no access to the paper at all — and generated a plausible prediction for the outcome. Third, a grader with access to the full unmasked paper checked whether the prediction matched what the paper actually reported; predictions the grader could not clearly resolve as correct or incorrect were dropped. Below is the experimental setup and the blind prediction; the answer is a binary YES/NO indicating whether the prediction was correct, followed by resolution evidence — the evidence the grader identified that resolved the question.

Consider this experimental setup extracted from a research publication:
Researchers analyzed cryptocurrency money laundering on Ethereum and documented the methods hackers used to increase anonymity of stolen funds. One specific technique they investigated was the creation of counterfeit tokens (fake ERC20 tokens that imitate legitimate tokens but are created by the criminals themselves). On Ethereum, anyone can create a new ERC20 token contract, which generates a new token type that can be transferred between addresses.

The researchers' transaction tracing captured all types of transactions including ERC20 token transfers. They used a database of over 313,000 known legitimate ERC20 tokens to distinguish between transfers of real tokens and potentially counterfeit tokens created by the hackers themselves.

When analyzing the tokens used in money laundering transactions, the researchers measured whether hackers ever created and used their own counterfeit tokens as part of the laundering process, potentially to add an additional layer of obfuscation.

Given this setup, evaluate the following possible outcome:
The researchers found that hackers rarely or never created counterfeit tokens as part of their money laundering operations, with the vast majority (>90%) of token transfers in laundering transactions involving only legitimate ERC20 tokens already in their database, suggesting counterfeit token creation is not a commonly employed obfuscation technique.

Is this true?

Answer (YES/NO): NO